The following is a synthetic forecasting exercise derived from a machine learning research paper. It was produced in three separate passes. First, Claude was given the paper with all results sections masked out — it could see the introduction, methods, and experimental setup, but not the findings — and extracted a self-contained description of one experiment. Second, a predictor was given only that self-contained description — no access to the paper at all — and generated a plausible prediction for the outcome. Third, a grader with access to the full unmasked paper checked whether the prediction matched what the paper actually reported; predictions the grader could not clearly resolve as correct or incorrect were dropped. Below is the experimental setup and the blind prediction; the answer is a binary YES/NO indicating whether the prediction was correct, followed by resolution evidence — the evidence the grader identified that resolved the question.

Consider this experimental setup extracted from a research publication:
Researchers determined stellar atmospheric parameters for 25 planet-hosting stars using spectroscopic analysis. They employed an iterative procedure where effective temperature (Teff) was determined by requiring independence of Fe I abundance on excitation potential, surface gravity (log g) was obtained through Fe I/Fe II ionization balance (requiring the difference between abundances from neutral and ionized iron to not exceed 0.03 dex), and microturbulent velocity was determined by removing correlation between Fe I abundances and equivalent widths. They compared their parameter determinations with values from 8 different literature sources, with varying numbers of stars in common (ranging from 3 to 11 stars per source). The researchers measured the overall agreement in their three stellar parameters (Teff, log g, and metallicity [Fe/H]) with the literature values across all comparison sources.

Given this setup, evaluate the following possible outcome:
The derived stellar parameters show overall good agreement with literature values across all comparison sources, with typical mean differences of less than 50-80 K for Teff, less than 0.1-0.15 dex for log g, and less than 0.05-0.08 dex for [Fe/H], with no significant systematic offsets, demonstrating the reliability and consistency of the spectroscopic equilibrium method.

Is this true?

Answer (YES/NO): YES